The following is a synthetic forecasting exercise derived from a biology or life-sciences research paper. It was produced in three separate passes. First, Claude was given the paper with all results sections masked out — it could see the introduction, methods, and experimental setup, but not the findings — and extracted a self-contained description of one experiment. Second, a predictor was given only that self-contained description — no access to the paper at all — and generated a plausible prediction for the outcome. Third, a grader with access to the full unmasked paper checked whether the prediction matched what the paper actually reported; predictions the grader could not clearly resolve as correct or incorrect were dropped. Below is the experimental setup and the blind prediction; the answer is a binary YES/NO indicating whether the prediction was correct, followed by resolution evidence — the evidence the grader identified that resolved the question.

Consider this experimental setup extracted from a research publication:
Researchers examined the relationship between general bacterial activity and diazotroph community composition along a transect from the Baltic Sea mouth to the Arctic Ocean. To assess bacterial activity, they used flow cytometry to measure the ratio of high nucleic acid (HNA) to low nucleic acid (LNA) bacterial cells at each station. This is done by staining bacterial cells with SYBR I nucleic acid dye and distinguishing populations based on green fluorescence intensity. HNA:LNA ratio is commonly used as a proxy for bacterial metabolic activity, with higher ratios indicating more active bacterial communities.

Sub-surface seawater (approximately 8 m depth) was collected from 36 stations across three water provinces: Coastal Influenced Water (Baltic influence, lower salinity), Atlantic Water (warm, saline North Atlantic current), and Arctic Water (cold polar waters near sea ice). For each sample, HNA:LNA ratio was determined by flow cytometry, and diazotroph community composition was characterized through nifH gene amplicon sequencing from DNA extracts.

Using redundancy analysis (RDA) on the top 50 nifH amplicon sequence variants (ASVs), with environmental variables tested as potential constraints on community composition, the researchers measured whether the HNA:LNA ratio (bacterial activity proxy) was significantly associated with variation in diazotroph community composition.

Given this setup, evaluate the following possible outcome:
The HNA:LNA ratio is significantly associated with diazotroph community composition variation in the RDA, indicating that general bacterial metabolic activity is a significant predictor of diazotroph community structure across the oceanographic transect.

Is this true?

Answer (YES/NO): YES